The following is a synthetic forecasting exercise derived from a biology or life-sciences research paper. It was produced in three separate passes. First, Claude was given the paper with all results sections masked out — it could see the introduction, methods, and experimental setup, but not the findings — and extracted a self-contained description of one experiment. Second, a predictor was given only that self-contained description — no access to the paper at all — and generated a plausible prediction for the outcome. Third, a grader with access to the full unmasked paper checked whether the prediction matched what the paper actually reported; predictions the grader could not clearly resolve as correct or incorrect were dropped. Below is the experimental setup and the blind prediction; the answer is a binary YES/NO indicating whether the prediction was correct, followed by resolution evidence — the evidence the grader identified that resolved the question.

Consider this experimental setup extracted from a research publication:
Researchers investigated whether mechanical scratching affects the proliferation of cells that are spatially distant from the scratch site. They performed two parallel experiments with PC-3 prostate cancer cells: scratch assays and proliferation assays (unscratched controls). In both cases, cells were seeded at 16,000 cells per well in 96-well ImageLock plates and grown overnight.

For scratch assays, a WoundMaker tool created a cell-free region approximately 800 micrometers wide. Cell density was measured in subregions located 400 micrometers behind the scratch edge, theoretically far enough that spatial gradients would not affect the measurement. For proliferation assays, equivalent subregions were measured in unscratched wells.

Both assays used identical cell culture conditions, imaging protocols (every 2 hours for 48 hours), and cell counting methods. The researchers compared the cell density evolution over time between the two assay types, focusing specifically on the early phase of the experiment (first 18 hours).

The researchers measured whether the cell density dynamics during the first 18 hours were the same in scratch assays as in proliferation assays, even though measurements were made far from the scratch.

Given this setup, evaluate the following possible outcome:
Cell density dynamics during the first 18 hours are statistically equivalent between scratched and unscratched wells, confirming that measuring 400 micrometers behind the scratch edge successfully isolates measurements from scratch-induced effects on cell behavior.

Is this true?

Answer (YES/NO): NO